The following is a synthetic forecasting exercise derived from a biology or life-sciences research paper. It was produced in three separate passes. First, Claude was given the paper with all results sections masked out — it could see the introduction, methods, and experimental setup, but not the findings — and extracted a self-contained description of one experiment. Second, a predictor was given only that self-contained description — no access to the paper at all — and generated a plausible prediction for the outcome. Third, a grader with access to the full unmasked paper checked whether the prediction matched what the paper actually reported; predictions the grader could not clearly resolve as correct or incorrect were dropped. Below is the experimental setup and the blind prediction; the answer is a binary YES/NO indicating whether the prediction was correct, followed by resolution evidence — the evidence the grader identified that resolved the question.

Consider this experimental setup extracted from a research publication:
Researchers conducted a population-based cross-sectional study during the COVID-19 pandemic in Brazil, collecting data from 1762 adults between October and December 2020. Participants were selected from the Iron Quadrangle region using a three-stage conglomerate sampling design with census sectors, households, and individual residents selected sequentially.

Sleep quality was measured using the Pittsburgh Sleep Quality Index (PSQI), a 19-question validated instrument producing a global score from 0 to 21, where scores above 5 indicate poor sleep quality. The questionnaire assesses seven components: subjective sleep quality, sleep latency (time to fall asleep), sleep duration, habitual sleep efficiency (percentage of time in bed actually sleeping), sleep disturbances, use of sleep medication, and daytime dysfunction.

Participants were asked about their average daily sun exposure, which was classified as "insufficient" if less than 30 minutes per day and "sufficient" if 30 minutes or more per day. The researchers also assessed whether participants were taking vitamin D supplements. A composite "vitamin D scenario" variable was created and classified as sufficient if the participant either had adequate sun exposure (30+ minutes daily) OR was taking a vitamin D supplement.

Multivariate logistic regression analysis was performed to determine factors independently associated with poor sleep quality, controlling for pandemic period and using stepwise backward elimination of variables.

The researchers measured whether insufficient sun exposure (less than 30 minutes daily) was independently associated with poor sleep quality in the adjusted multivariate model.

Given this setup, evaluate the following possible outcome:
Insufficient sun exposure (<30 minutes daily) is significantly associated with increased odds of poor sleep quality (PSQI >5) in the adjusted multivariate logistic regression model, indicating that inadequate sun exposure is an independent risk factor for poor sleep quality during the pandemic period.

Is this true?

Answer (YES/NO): NO